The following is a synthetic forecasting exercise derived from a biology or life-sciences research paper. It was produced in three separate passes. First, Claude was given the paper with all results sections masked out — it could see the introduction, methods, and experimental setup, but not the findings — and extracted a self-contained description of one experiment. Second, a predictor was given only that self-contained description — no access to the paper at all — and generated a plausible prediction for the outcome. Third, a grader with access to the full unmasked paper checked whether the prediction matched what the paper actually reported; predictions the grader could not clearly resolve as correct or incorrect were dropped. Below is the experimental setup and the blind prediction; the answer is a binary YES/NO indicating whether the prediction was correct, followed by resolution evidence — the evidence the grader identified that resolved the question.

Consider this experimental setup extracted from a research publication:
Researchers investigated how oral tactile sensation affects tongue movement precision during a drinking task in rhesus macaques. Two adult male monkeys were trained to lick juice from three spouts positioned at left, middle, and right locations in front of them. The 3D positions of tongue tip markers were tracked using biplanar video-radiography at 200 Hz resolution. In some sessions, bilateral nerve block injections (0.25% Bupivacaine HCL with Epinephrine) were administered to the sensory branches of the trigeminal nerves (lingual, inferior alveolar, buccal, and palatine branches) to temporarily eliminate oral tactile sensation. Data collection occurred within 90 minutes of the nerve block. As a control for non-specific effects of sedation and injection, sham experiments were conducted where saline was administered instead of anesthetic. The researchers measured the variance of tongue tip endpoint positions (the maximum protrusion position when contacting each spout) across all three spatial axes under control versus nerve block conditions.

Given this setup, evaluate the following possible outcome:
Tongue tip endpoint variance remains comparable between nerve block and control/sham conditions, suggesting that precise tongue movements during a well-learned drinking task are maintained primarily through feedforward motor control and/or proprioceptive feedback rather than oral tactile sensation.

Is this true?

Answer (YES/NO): NO